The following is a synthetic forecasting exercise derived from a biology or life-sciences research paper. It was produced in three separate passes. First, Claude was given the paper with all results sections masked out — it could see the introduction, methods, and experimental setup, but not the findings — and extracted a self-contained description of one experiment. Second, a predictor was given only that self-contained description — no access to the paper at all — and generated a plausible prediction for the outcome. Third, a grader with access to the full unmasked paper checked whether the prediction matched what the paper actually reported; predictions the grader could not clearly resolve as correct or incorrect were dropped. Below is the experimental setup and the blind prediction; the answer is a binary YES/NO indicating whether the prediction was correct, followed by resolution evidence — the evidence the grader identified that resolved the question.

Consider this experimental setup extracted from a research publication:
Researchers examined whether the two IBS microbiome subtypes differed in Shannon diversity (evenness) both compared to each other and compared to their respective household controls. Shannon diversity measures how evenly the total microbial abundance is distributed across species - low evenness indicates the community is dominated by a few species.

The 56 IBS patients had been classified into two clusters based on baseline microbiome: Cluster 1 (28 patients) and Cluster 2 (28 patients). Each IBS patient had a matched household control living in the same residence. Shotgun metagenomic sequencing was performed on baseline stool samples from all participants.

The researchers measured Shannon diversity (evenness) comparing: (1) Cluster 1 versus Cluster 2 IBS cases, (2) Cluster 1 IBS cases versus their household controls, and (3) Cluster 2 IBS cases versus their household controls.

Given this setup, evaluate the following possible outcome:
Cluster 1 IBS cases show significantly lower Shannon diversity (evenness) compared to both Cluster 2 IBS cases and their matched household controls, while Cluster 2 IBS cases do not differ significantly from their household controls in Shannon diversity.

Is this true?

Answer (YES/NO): YES